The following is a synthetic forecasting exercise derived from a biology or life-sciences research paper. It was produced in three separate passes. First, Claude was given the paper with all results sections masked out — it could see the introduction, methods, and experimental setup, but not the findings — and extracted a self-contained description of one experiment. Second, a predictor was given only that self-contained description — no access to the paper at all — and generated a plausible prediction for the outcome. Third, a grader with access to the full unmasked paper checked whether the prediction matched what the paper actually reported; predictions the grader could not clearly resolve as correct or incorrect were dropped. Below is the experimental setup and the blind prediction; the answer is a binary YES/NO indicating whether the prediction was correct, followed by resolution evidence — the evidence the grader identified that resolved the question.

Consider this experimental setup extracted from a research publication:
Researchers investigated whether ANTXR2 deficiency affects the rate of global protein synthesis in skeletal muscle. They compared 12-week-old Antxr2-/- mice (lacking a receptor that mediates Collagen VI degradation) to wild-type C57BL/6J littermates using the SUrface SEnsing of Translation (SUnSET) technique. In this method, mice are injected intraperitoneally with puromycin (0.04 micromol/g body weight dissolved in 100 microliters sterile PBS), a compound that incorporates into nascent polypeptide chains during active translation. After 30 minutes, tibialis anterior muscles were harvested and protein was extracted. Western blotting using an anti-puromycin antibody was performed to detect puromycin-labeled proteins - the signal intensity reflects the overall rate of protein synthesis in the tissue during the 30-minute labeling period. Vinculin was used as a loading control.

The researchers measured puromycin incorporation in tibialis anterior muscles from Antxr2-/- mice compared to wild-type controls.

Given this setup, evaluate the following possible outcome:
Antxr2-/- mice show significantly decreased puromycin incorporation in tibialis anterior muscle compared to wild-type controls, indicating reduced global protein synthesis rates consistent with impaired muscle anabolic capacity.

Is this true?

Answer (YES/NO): NO